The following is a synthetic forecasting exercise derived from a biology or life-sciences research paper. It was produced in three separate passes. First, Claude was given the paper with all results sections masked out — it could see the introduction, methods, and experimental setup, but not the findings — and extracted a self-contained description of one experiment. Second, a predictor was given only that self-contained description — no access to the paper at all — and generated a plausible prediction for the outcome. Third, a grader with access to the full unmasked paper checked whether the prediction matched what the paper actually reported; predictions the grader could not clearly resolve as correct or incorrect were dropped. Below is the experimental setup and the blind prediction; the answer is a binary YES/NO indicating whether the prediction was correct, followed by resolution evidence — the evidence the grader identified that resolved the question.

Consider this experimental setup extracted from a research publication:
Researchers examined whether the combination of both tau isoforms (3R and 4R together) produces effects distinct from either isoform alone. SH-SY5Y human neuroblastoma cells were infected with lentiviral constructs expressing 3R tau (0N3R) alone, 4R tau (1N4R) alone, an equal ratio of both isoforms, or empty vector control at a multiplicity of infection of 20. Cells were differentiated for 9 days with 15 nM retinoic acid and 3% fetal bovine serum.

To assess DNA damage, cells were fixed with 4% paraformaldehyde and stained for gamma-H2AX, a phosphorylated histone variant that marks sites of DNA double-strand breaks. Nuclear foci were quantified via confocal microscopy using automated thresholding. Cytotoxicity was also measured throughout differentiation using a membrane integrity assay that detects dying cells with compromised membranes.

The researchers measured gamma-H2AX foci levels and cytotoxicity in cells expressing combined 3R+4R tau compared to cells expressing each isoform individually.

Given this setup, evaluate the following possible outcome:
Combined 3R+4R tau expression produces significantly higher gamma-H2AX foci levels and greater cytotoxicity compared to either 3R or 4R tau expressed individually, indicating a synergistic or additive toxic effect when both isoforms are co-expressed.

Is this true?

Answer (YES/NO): NO